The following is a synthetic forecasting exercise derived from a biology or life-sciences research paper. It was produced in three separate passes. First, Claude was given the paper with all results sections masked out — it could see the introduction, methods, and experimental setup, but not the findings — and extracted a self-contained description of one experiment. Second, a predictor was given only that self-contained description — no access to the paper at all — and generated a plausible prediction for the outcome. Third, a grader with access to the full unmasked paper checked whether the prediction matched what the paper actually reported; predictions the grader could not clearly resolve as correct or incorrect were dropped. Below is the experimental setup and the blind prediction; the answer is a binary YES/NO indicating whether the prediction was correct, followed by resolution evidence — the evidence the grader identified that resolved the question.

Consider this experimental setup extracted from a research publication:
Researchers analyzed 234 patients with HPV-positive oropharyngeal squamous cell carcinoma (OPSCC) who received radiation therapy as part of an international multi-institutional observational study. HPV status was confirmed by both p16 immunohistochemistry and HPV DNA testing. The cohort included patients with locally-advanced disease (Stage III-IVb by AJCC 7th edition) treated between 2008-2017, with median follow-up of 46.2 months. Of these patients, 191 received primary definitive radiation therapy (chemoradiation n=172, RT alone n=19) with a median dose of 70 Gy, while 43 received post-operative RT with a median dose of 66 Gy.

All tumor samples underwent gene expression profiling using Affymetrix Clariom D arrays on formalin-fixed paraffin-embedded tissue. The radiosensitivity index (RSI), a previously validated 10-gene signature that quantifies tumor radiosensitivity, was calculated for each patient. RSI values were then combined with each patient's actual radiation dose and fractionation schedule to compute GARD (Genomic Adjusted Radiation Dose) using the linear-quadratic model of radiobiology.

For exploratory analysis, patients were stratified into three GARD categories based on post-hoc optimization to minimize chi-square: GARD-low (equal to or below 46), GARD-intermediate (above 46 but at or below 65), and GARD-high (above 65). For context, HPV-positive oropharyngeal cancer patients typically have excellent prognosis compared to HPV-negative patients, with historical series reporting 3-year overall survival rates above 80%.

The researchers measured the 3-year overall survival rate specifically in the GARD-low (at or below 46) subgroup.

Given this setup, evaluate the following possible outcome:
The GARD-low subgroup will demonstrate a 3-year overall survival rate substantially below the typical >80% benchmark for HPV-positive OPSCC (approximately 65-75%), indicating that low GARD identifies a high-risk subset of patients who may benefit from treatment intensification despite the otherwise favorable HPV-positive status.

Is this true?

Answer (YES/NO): NO